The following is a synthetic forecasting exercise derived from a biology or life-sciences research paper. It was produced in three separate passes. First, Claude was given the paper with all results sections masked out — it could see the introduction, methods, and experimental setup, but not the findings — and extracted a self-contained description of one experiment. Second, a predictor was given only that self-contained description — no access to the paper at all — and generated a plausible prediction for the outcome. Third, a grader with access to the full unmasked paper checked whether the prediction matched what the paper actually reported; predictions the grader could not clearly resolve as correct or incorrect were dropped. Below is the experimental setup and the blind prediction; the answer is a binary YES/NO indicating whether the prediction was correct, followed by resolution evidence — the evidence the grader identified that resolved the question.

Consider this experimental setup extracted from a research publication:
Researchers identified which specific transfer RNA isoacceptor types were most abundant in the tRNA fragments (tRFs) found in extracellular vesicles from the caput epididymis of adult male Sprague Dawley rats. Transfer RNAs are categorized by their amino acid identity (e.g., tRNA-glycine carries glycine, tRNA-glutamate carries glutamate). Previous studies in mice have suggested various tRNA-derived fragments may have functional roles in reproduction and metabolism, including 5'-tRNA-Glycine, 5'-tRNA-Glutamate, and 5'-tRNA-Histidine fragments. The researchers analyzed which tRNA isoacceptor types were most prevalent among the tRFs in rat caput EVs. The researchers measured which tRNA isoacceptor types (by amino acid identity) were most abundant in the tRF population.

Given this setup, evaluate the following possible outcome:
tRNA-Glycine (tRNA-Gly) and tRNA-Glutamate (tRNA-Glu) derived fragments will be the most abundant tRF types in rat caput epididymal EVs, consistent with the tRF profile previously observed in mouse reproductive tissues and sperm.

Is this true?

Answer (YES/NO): YES